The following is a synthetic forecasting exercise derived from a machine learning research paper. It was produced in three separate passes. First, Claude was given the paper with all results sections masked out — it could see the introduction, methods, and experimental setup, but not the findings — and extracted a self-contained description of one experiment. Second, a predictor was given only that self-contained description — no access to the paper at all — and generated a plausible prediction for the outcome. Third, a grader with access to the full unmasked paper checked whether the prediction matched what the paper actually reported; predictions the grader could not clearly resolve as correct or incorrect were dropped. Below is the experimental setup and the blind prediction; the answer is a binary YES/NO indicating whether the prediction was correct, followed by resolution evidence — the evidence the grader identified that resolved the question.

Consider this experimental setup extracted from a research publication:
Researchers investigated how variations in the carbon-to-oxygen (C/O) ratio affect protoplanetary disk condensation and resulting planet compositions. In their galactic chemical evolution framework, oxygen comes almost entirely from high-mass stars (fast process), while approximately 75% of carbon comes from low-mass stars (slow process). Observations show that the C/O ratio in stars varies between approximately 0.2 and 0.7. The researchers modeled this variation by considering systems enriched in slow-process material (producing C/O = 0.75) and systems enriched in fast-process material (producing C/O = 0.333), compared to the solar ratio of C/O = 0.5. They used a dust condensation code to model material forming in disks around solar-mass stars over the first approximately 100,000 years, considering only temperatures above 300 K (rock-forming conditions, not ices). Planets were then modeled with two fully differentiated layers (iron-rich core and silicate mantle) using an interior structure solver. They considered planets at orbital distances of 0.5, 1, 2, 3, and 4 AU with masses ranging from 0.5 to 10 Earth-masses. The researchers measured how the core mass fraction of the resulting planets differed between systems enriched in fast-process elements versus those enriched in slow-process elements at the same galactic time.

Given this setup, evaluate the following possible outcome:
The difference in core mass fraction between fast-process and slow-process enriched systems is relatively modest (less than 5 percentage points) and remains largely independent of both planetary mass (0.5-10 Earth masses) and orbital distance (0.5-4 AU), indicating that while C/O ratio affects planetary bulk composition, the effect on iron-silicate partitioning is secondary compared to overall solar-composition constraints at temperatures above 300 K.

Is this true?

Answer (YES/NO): NO